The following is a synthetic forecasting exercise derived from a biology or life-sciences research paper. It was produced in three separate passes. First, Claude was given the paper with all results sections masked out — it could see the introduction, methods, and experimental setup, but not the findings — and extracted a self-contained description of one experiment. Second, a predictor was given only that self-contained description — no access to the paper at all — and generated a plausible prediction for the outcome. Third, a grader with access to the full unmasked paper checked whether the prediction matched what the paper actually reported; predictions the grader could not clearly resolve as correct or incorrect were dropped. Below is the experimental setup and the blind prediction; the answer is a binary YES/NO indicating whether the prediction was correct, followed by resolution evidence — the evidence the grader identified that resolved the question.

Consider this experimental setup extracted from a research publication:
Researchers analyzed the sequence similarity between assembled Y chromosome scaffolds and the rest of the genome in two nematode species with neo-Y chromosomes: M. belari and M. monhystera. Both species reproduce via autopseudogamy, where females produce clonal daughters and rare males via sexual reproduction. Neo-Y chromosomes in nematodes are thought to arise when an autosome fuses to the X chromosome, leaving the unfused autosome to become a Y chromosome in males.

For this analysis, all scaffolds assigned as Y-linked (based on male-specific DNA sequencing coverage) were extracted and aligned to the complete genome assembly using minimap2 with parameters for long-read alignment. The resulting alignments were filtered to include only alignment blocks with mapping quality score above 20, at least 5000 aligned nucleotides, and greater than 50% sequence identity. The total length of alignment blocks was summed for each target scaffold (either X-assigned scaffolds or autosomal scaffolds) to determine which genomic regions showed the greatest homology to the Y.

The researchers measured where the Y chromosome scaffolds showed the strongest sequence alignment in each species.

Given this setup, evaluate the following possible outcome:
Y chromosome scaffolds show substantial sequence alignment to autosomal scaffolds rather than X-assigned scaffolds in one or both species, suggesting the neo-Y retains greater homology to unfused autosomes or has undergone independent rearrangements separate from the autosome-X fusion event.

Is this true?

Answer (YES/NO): NO